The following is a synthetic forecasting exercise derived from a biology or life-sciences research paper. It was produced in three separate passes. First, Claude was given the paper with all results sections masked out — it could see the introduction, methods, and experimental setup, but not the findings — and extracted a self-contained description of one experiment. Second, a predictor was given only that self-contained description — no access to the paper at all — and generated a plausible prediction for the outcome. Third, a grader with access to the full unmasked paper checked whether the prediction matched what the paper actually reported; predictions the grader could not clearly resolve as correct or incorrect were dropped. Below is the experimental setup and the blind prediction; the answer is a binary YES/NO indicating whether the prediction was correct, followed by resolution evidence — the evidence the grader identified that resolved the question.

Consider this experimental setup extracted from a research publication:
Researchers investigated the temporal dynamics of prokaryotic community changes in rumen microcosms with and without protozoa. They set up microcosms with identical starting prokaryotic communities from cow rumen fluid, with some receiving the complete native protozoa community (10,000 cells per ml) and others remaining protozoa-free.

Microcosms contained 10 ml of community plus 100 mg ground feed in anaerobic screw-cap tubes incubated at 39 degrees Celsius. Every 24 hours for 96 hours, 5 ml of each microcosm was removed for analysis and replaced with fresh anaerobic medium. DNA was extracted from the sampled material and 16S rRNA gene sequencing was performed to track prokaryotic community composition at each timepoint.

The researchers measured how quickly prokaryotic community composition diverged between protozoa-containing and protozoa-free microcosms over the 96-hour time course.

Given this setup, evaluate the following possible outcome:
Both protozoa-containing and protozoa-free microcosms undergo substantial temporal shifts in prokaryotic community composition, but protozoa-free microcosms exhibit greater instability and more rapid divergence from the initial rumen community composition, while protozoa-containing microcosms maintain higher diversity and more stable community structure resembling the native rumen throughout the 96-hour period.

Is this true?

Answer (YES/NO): NO